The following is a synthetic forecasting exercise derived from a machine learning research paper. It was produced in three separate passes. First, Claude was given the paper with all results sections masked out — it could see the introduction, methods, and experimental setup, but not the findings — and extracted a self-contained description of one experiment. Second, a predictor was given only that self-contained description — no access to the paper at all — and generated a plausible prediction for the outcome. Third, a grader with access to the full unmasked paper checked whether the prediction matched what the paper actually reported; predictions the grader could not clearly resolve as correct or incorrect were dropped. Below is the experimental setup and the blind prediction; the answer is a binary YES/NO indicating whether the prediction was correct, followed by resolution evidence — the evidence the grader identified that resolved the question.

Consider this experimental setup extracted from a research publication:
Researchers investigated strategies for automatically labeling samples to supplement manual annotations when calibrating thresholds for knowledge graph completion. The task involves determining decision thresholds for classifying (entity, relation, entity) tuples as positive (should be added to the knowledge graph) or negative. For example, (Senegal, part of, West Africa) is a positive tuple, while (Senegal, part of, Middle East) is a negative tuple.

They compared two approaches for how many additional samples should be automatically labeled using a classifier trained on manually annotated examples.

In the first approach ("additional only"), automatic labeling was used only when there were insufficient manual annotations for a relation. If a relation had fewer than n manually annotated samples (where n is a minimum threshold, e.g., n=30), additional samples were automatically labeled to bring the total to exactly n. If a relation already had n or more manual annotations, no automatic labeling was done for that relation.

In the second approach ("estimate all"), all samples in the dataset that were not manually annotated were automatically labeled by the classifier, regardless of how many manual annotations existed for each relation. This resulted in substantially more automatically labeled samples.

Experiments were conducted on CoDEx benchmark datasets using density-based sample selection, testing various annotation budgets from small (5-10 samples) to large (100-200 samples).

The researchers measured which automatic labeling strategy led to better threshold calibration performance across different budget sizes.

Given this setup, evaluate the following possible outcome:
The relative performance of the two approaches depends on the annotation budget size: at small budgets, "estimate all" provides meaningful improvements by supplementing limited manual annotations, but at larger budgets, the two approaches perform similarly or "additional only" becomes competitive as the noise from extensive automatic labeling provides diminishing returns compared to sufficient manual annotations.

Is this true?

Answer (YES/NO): NO